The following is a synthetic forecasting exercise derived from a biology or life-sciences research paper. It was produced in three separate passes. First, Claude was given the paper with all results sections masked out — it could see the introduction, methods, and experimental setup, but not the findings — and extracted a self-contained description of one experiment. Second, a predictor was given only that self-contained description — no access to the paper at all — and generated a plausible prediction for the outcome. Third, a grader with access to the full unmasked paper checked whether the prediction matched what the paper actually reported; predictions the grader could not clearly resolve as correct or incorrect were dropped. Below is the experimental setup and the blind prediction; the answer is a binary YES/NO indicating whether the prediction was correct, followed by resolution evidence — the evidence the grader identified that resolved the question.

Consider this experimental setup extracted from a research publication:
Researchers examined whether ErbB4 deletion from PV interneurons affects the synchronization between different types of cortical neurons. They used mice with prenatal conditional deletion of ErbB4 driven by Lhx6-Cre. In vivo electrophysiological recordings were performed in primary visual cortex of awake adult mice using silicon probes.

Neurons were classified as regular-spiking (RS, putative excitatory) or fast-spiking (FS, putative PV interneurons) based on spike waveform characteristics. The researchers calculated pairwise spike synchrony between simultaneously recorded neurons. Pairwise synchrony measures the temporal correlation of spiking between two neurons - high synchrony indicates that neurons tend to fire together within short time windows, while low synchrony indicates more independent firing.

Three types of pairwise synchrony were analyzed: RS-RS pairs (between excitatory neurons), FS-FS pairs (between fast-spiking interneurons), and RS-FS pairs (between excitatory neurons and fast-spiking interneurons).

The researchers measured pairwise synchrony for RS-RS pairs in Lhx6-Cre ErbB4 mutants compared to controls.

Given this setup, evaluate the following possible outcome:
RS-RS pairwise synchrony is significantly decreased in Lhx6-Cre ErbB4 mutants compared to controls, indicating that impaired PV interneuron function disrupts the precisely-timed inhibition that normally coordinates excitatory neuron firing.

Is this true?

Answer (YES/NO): YES